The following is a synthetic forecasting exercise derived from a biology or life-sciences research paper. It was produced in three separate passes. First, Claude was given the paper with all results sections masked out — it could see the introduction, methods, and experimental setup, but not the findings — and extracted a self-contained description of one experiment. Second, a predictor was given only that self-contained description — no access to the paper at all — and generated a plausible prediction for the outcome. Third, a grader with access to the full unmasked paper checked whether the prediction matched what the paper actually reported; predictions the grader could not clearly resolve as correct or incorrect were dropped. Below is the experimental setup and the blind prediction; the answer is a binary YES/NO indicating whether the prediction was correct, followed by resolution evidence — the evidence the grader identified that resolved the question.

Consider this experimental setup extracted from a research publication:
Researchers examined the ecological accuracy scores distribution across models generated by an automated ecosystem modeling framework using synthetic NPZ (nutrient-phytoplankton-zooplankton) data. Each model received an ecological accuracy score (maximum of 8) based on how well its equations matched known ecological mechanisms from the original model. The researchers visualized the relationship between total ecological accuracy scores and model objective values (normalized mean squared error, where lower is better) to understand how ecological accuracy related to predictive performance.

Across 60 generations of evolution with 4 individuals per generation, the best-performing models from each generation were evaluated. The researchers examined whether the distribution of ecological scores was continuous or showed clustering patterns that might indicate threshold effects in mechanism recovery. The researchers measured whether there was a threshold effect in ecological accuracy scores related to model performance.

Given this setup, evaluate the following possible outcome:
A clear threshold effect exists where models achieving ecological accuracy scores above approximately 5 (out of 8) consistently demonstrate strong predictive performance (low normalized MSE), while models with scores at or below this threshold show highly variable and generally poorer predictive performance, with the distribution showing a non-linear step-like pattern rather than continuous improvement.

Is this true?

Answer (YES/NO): NO